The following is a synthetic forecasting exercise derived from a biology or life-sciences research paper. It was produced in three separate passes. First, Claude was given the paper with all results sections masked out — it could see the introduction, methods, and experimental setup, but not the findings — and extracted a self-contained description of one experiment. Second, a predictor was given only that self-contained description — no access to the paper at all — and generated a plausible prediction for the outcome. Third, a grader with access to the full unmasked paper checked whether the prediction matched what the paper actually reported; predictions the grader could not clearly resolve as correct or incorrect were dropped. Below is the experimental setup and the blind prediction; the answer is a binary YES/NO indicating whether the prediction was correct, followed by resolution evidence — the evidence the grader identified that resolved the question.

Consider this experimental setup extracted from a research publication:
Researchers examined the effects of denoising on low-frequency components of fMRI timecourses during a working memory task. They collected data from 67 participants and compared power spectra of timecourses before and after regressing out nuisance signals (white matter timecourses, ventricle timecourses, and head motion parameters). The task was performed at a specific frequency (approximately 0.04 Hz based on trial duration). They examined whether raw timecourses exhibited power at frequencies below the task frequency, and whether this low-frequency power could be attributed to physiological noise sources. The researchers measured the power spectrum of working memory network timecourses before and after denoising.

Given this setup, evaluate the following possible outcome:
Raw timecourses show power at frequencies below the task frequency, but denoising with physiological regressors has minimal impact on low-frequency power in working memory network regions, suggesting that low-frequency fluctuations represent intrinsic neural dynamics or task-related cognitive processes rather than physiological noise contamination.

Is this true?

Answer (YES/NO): NO